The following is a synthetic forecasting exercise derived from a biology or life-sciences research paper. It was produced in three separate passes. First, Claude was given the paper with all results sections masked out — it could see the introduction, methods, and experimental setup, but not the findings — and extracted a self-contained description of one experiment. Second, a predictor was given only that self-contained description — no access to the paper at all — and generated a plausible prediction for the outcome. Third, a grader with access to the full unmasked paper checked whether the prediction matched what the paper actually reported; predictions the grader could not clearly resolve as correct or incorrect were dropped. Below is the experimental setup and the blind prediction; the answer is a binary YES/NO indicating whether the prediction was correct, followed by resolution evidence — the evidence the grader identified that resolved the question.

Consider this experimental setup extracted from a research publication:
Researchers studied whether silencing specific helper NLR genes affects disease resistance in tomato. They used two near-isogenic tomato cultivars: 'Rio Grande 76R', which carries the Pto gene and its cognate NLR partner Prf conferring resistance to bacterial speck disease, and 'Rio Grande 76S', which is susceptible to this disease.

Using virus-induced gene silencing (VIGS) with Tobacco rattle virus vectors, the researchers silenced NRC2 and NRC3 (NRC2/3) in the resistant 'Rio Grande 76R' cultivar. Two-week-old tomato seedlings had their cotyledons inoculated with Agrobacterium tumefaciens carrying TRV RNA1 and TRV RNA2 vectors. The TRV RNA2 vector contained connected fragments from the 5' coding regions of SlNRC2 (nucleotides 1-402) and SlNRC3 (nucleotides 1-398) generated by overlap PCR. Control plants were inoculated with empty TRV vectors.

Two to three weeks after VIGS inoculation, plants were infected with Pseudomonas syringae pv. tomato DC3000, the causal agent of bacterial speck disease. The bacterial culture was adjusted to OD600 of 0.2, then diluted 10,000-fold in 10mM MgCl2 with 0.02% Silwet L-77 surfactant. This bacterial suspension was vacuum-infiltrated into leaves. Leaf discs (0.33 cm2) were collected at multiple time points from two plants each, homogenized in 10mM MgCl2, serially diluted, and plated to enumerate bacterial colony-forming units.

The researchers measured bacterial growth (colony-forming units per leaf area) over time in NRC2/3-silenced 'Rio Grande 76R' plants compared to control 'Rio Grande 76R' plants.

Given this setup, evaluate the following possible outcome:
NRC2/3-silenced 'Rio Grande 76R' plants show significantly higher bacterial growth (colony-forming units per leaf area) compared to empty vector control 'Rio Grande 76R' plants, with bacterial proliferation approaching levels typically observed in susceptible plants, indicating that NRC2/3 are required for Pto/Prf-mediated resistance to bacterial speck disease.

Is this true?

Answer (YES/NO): NO